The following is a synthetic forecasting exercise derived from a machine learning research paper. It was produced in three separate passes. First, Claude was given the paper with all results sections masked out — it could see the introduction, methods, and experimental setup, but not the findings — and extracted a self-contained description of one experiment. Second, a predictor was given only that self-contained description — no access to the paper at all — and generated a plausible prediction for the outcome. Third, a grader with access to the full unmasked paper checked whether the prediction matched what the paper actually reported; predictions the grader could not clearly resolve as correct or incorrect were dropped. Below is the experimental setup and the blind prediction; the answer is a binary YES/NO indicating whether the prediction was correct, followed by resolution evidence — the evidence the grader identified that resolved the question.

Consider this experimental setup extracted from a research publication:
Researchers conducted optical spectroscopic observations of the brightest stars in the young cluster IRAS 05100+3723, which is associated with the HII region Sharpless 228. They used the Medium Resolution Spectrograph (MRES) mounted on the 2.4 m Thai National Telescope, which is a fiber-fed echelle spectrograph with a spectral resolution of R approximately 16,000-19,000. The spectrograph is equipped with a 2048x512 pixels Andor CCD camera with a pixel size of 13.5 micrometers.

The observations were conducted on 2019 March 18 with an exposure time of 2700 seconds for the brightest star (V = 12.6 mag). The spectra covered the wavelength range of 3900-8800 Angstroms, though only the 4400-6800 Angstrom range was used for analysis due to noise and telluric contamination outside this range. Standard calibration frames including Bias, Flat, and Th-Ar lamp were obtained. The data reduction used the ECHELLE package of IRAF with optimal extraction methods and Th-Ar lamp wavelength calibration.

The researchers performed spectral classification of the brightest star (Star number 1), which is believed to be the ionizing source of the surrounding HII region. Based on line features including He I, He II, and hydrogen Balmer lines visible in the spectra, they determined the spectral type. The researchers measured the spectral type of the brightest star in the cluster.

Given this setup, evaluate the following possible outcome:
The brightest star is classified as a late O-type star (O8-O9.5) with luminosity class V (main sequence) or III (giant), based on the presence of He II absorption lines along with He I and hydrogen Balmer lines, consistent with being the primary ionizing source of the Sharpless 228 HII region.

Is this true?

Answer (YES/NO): YES